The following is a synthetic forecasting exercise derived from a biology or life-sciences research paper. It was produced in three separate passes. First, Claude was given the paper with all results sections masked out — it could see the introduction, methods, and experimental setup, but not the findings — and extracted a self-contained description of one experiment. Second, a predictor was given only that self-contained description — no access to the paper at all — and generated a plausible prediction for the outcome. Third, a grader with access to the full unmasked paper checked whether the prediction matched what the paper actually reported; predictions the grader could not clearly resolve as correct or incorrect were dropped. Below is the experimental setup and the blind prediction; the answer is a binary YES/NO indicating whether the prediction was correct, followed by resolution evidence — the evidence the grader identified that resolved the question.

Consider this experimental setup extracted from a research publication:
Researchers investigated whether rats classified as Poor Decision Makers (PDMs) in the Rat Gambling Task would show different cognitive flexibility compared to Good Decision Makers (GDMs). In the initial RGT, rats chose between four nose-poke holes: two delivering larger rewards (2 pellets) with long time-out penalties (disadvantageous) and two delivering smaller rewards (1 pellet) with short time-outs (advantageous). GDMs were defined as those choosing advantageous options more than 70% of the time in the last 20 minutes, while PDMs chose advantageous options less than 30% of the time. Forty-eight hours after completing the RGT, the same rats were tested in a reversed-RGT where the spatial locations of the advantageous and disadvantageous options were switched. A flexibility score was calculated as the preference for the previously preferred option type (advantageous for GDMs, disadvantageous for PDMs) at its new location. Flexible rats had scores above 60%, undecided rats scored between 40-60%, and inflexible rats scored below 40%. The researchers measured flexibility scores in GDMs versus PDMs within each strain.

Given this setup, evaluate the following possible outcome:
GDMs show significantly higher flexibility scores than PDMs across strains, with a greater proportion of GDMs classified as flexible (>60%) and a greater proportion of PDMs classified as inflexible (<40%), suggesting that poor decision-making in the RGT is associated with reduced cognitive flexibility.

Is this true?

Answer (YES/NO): NO